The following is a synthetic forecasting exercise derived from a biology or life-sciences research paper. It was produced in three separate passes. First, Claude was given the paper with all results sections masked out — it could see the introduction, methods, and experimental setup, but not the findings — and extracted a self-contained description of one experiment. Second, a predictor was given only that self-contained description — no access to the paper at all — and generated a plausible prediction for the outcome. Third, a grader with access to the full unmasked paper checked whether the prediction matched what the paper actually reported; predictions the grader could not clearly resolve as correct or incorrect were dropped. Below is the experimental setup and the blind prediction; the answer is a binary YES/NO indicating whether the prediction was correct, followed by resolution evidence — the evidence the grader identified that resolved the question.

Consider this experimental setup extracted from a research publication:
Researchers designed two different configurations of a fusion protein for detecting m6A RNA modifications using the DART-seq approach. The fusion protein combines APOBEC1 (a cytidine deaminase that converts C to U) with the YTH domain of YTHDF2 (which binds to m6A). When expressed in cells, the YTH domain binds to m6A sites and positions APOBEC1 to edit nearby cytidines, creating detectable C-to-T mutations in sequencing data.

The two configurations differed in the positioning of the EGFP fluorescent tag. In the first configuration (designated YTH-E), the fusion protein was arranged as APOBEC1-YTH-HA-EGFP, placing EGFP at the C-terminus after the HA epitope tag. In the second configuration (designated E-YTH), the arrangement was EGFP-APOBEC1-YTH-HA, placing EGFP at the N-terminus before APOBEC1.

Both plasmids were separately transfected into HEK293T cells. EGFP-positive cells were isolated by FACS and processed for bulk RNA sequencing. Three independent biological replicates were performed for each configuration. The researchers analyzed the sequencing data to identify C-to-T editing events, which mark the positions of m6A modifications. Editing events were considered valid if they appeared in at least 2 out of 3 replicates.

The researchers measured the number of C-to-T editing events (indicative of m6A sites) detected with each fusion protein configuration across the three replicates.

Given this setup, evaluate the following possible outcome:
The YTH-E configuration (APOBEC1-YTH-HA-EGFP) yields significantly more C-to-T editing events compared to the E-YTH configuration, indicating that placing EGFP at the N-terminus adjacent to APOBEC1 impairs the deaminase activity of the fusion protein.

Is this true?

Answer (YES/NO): NO